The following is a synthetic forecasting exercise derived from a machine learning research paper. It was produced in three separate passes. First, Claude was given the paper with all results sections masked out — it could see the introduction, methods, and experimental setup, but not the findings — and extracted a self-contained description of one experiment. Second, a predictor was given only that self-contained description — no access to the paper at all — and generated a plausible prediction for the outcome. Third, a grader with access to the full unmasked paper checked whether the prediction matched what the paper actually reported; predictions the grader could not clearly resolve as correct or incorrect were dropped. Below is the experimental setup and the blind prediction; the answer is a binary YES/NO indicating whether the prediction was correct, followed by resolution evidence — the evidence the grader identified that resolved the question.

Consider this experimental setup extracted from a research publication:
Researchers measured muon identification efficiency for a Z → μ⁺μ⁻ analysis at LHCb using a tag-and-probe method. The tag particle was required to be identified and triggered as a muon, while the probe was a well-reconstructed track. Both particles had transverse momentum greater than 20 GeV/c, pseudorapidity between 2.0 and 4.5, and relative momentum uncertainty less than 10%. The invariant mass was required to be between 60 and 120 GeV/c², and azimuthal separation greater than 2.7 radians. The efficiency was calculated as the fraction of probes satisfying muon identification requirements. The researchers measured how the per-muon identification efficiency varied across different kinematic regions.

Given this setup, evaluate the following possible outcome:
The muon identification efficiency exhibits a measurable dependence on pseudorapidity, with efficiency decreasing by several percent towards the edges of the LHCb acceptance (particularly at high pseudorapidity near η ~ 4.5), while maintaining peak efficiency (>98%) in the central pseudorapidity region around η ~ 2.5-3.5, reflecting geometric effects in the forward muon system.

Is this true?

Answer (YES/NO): NO